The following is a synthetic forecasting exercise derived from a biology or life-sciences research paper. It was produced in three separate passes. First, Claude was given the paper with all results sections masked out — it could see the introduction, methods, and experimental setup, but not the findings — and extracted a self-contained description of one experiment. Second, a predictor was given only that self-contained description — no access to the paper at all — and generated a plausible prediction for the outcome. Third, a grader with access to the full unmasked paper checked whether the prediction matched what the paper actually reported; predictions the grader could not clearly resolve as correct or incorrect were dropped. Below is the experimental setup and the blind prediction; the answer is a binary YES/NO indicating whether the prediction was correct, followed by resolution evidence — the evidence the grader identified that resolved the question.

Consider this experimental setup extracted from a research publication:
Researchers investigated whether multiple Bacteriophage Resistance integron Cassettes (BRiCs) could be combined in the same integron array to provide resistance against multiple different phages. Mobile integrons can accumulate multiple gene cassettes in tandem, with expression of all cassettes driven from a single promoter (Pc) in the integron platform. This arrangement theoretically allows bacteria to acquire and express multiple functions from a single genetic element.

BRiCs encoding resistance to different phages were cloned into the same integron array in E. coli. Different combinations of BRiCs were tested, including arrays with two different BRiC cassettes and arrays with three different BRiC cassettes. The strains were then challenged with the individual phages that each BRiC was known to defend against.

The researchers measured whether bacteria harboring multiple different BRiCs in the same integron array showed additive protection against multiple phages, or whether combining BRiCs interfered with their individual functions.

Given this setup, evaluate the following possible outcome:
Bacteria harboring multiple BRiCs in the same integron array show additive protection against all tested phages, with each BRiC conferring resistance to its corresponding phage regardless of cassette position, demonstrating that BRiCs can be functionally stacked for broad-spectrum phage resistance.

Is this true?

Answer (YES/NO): NO